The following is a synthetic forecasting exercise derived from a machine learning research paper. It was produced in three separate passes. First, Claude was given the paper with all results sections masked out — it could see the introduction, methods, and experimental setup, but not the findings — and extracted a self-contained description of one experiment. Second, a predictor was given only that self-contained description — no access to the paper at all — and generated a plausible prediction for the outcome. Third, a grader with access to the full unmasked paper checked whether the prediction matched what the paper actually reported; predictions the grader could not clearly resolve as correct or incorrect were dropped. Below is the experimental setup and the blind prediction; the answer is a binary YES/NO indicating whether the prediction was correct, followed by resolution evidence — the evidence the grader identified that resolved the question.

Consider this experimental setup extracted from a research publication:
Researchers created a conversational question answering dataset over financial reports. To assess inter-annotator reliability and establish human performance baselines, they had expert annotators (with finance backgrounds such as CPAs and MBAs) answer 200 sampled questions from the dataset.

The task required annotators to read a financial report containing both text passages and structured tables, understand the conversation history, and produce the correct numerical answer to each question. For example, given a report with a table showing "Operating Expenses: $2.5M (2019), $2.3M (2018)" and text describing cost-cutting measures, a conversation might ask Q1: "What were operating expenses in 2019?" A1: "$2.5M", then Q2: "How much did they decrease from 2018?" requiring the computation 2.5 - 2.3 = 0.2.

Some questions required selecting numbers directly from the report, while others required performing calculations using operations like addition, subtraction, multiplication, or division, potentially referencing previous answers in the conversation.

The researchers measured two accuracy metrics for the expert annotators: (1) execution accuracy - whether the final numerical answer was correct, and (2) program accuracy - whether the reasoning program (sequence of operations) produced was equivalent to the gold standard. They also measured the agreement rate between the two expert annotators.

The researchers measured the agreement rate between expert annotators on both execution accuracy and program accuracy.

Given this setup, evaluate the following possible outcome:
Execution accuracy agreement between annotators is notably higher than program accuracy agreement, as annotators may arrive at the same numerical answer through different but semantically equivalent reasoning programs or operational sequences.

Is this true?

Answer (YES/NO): NO